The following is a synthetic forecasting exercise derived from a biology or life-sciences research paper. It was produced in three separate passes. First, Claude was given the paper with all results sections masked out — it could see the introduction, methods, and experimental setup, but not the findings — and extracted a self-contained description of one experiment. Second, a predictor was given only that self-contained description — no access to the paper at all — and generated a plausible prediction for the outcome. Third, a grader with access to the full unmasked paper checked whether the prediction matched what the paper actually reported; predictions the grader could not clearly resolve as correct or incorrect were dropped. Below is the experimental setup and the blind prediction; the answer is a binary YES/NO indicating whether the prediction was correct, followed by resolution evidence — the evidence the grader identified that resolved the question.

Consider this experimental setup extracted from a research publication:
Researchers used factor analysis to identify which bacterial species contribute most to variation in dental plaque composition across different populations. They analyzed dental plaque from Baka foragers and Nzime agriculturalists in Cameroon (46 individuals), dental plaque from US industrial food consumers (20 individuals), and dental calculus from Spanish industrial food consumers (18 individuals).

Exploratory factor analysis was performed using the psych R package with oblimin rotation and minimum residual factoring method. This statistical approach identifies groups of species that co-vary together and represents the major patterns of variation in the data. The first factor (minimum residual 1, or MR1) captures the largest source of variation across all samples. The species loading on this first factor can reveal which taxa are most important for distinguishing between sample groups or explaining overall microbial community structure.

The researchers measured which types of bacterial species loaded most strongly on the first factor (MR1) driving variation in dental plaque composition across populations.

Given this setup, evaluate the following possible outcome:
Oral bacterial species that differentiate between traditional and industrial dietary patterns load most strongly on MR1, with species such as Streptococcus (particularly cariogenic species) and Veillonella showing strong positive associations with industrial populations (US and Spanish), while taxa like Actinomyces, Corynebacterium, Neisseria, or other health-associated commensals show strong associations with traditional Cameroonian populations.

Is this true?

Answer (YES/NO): NO